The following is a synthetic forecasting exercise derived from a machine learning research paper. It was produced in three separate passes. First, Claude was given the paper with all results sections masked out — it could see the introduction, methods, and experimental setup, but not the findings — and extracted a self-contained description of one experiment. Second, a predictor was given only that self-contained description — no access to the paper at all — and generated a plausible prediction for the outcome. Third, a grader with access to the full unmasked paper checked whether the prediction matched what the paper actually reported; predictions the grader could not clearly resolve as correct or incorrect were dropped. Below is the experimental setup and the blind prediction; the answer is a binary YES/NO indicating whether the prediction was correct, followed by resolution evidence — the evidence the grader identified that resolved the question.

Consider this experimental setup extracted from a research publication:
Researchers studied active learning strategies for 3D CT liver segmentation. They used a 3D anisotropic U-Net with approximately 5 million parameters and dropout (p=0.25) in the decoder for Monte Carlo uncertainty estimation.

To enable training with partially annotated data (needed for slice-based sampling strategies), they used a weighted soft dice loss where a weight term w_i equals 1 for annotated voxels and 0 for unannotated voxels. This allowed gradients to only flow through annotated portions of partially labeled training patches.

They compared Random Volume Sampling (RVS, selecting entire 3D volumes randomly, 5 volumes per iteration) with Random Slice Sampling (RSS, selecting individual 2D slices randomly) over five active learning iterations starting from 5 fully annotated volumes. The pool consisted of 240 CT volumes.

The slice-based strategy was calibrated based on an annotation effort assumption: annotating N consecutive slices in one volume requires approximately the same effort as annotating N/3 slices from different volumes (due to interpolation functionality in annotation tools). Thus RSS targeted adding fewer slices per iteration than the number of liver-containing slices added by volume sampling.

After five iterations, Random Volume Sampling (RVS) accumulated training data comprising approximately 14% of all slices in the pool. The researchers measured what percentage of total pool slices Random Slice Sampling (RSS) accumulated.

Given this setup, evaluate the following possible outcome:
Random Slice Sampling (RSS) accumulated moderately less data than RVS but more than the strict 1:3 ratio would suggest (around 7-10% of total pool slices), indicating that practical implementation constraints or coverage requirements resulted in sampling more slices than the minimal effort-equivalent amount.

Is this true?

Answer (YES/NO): NO